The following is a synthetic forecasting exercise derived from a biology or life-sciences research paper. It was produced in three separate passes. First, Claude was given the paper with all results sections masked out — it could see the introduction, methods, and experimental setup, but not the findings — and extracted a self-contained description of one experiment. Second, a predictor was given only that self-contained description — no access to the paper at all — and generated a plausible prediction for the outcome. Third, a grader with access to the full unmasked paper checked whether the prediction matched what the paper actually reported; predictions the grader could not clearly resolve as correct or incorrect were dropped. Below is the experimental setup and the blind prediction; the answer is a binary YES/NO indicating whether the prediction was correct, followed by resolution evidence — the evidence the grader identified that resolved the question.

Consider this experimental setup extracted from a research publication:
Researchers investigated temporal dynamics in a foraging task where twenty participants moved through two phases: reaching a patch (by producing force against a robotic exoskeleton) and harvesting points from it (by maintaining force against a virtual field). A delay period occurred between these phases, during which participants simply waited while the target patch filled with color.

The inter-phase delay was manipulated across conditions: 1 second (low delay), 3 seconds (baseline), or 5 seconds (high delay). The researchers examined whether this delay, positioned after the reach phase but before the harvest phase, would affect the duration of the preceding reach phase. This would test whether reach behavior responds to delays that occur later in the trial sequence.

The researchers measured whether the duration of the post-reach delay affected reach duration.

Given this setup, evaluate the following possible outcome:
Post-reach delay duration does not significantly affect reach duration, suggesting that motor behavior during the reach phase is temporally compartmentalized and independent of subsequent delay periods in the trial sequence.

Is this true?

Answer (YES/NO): YES